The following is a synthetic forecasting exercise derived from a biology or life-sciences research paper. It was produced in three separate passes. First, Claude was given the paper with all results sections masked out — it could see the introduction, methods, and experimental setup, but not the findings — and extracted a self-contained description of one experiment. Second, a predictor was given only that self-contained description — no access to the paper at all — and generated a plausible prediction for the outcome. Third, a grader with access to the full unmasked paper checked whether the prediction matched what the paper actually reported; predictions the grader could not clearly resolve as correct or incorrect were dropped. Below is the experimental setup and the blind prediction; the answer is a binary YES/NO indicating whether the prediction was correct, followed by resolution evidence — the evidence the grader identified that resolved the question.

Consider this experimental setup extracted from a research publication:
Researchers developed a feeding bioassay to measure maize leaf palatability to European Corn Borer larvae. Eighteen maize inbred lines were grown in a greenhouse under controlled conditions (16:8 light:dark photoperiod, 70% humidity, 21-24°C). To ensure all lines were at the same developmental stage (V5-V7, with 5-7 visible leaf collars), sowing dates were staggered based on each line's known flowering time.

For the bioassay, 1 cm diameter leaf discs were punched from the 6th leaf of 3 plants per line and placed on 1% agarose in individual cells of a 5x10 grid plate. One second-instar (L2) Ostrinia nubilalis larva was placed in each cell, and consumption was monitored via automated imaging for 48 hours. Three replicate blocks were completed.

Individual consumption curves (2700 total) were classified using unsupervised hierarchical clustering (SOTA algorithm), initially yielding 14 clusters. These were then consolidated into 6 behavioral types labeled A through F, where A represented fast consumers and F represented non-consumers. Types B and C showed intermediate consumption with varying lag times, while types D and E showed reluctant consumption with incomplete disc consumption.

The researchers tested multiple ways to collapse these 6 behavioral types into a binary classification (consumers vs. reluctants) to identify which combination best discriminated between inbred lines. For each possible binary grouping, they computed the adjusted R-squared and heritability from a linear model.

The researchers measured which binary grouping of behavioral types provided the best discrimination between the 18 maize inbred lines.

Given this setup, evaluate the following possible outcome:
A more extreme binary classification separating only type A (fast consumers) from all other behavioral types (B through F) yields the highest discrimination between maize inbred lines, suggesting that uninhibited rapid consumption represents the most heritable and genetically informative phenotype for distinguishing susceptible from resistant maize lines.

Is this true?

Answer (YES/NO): NO